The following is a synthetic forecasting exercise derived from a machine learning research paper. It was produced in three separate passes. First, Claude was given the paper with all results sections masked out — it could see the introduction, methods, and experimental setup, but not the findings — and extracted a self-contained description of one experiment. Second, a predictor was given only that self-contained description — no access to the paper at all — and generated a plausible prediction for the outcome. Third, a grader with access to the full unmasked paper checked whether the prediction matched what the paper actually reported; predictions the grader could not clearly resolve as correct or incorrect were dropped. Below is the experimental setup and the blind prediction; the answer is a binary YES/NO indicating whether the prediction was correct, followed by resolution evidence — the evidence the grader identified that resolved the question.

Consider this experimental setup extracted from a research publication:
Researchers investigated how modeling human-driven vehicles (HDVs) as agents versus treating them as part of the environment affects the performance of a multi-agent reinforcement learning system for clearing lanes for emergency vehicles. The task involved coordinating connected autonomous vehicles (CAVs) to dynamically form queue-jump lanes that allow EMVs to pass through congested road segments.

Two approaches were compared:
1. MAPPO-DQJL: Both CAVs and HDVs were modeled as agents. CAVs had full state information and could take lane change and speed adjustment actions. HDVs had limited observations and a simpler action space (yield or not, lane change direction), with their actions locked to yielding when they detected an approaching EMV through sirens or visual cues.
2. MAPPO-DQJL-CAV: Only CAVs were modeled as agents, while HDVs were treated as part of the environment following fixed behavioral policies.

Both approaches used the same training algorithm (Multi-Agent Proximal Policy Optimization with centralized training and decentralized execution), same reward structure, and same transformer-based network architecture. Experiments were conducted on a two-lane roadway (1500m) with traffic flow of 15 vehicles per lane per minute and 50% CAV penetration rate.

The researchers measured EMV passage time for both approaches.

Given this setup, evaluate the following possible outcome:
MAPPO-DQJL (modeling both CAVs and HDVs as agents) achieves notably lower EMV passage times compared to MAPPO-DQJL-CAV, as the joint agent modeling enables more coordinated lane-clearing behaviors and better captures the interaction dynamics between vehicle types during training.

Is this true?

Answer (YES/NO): YES